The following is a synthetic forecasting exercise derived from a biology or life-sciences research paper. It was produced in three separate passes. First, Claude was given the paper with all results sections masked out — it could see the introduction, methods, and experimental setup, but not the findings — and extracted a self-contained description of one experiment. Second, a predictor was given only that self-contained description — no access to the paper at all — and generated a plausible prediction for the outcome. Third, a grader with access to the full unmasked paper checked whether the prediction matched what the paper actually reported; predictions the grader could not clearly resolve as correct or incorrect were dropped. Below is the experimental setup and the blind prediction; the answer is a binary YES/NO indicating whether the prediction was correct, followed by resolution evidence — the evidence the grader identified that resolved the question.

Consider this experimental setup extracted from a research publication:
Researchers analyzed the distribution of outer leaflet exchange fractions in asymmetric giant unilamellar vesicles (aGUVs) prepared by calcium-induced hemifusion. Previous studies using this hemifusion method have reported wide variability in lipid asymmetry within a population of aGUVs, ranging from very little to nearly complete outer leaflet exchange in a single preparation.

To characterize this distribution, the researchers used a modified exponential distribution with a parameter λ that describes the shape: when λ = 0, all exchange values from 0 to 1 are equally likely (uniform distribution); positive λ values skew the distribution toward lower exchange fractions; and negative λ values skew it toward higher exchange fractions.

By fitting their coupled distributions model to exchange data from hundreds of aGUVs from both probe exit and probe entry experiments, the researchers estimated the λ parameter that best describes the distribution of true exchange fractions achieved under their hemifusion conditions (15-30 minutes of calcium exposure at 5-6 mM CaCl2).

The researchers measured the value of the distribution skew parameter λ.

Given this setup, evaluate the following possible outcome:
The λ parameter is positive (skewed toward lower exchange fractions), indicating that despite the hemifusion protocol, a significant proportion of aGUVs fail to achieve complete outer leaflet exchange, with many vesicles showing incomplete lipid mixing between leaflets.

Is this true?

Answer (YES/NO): NO